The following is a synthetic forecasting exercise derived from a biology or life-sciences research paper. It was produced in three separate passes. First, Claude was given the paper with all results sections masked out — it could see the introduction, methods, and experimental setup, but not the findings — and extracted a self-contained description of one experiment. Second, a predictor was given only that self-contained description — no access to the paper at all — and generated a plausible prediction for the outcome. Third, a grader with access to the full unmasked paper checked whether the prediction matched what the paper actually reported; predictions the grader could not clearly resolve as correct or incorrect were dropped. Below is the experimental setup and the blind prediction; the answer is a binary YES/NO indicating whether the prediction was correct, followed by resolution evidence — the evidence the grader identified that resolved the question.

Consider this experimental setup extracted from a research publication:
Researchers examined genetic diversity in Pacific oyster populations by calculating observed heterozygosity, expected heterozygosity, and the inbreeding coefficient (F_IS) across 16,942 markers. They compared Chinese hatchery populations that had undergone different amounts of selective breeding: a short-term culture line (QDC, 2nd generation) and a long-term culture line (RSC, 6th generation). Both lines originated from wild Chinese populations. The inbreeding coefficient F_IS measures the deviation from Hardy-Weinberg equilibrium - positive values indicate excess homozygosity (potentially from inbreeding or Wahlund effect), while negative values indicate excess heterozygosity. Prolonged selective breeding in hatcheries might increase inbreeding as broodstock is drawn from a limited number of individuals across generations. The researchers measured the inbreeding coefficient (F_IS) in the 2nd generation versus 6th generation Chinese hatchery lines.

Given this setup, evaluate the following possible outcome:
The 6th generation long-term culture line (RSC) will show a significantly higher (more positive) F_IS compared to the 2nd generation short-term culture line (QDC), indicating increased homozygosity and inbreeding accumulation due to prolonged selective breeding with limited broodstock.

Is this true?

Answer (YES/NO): NO